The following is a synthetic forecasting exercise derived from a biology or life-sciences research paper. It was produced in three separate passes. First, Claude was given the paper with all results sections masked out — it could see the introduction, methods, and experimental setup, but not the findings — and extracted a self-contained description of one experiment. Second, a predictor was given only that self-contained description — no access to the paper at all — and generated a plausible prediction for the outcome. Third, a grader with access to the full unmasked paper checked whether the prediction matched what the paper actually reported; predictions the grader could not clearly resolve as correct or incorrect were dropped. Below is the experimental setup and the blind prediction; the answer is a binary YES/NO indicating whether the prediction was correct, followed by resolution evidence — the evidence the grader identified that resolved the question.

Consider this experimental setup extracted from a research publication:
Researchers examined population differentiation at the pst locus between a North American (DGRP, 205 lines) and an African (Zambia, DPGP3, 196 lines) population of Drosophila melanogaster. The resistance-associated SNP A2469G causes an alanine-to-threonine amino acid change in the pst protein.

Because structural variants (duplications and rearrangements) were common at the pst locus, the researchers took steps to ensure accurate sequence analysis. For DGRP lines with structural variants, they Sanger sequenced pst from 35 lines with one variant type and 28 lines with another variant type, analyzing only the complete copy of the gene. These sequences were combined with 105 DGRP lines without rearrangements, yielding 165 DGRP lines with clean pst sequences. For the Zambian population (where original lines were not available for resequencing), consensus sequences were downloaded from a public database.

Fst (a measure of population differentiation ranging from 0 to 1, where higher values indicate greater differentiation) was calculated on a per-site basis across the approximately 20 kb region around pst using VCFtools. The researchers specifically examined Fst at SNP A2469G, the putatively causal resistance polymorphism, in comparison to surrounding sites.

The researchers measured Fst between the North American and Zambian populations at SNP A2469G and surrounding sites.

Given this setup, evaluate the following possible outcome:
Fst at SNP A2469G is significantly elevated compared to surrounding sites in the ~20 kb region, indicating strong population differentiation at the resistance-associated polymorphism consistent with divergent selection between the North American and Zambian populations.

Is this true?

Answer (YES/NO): NO